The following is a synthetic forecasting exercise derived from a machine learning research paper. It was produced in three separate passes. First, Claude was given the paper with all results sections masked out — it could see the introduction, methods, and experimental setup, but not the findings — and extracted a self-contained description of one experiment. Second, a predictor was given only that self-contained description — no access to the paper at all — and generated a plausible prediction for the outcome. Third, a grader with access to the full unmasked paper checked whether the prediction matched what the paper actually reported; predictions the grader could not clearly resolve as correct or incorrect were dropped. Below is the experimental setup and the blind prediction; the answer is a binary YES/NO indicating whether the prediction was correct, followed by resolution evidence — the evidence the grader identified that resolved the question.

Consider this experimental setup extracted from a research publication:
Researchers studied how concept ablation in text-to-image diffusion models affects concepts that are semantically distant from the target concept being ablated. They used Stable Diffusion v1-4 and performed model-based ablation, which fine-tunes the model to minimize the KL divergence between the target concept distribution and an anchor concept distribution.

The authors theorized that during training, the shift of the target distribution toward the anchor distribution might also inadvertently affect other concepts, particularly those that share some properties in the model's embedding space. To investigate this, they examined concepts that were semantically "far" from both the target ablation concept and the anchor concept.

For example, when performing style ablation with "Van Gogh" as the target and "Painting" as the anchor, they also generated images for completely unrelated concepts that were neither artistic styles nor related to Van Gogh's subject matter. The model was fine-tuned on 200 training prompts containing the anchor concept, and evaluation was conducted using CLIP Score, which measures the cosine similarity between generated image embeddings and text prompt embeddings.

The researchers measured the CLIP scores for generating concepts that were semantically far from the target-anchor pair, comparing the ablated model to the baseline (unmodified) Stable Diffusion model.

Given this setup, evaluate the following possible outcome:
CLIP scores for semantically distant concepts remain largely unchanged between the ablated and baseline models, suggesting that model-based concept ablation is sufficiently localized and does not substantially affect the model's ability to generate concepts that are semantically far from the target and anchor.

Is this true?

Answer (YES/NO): NO